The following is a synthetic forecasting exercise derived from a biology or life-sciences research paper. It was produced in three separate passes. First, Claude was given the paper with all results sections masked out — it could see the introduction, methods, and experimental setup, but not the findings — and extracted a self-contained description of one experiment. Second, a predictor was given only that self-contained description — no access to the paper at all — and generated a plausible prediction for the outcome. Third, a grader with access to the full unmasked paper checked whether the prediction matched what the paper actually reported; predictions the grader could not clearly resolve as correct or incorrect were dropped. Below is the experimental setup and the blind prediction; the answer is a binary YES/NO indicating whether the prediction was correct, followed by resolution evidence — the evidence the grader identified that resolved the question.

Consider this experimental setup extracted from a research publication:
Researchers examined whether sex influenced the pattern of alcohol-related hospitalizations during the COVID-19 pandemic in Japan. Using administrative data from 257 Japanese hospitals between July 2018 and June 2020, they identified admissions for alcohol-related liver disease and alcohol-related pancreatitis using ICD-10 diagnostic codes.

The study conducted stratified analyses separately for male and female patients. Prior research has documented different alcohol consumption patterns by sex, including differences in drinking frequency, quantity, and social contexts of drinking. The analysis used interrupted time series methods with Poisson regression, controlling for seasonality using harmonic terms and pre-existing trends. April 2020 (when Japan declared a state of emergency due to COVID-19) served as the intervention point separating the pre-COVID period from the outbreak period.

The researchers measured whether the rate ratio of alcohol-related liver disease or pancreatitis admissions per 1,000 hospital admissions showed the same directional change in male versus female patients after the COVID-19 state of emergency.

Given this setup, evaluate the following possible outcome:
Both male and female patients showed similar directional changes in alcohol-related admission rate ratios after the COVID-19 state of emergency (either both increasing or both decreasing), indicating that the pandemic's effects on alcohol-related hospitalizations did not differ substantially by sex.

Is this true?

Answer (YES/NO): NO